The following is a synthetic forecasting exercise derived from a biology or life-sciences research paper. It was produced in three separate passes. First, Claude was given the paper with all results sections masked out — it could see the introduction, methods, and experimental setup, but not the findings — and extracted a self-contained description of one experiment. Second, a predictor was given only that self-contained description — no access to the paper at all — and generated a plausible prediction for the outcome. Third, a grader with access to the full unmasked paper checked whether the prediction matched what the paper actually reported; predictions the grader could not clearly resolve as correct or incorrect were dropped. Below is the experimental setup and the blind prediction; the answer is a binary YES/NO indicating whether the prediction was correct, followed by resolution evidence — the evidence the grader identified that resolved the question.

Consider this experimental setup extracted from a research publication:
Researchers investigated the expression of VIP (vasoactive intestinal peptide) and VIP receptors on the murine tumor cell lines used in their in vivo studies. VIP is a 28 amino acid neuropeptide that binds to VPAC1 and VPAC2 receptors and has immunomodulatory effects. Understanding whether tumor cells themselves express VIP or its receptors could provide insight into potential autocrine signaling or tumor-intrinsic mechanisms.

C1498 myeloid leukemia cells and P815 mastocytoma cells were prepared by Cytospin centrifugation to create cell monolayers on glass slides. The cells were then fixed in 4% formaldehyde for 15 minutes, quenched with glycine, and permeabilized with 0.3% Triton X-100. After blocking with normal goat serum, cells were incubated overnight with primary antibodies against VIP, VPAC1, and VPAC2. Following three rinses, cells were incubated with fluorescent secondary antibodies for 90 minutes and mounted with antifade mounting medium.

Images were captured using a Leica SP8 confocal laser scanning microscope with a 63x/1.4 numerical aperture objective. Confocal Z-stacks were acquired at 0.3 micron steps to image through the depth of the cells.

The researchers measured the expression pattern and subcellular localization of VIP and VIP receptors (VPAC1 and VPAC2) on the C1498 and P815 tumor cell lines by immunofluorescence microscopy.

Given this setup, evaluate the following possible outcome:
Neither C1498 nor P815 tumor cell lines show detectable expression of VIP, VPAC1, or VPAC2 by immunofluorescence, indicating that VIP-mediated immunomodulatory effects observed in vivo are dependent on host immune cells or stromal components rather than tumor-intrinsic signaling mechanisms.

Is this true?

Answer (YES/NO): NO